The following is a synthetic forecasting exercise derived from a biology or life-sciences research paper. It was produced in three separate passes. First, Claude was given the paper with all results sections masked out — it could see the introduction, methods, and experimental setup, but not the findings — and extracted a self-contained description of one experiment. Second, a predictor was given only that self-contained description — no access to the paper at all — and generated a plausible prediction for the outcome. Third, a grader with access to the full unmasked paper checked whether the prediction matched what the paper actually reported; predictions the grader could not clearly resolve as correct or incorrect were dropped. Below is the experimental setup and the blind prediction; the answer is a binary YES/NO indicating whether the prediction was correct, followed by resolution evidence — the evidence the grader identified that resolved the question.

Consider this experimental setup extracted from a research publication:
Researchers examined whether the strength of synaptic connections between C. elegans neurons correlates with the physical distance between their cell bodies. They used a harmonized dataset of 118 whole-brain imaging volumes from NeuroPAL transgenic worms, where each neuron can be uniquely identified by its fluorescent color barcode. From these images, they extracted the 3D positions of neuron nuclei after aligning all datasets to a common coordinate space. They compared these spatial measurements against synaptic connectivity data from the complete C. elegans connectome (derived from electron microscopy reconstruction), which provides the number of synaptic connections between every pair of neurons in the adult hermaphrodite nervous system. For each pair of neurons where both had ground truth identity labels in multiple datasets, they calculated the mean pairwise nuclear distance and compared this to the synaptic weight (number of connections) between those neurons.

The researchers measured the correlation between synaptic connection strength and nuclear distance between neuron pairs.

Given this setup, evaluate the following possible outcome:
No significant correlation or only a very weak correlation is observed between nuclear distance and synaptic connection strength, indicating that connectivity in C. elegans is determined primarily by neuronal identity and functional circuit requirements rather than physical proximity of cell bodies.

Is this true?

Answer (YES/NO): NO